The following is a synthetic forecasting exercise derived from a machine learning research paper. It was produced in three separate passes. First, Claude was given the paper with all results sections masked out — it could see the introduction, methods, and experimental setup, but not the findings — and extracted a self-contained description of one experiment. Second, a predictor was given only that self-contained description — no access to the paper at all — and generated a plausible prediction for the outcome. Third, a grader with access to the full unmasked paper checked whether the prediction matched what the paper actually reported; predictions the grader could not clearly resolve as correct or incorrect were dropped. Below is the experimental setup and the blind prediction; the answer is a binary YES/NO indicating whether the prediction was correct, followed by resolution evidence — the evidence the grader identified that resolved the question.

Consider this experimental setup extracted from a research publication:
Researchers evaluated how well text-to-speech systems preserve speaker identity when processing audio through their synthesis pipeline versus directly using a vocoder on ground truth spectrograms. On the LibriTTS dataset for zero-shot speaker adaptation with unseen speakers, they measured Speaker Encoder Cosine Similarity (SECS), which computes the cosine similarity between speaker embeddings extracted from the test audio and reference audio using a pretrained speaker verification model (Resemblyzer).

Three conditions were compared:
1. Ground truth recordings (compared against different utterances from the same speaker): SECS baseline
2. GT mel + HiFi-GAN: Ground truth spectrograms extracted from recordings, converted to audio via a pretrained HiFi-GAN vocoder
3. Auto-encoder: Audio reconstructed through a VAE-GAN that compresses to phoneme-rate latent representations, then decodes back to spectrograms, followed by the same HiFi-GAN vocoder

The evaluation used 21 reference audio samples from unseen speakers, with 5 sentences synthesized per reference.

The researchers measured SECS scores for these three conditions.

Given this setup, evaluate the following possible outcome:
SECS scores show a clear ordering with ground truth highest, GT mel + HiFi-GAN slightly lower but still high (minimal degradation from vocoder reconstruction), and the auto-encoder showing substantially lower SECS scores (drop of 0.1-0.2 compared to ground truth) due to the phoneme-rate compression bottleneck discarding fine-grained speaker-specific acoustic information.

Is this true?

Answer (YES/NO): NO